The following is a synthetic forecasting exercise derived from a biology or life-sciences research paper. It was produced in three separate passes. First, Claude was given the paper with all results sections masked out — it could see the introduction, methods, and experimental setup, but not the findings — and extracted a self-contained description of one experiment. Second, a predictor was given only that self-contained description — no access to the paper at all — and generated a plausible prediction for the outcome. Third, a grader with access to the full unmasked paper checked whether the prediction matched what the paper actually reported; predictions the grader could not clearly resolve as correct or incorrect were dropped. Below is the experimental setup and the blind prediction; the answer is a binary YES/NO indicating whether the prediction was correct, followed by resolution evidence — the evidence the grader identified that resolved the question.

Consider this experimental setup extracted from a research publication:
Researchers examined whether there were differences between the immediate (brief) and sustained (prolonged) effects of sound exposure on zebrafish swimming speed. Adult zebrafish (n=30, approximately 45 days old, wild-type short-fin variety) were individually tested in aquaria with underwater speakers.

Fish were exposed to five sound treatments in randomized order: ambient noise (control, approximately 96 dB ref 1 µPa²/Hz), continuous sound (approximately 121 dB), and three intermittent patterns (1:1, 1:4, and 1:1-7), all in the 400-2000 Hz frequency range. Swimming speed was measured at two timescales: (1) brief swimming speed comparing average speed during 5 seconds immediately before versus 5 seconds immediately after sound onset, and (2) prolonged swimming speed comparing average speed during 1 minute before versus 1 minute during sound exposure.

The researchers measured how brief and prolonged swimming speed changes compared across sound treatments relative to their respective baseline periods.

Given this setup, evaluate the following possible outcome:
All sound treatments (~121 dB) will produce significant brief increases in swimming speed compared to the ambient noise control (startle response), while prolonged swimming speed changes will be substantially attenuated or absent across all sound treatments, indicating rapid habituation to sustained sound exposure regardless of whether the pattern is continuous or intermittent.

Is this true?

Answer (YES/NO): NO